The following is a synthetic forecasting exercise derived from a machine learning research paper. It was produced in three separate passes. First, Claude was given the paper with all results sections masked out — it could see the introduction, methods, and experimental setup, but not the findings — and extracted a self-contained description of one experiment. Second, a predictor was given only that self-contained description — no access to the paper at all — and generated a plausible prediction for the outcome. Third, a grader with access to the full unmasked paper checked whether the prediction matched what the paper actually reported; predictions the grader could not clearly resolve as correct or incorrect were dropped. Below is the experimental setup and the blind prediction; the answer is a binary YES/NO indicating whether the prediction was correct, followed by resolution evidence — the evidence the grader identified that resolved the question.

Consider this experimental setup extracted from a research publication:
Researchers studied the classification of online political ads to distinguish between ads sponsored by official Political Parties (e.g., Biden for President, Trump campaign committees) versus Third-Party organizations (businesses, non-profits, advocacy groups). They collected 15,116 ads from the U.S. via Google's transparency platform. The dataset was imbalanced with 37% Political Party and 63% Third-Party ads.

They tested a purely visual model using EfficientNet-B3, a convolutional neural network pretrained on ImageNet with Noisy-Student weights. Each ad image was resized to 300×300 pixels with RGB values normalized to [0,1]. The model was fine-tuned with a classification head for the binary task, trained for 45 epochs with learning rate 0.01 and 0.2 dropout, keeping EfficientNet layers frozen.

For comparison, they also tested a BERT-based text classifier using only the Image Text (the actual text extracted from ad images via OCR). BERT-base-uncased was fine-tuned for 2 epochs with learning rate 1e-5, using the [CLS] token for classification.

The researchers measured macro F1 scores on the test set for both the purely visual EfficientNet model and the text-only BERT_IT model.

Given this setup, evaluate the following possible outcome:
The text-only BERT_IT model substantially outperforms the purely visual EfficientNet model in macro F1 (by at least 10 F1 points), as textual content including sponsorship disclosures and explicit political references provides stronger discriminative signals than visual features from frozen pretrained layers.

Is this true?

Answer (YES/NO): YES